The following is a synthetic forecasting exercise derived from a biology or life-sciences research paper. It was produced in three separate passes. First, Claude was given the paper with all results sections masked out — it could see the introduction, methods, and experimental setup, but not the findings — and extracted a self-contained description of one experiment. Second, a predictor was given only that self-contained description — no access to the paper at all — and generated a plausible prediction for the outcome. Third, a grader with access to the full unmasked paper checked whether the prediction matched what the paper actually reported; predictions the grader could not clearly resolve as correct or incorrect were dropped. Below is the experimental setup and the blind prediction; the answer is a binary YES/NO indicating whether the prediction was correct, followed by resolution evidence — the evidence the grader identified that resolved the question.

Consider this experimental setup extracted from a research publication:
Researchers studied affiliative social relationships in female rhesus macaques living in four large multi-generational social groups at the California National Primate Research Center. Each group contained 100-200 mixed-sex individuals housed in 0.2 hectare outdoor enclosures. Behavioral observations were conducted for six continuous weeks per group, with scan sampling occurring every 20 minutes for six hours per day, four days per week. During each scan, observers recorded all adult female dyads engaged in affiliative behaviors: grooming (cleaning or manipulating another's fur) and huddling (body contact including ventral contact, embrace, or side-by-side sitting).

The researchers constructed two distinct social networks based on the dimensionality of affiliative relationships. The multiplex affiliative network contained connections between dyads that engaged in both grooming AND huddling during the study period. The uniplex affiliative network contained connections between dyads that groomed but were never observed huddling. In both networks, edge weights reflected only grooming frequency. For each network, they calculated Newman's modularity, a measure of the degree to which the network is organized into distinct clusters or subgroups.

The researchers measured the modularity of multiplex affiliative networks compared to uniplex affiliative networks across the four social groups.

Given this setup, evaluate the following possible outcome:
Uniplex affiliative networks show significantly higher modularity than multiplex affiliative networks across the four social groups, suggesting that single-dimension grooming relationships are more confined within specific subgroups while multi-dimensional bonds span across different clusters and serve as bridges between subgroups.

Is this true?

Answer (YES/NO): NO